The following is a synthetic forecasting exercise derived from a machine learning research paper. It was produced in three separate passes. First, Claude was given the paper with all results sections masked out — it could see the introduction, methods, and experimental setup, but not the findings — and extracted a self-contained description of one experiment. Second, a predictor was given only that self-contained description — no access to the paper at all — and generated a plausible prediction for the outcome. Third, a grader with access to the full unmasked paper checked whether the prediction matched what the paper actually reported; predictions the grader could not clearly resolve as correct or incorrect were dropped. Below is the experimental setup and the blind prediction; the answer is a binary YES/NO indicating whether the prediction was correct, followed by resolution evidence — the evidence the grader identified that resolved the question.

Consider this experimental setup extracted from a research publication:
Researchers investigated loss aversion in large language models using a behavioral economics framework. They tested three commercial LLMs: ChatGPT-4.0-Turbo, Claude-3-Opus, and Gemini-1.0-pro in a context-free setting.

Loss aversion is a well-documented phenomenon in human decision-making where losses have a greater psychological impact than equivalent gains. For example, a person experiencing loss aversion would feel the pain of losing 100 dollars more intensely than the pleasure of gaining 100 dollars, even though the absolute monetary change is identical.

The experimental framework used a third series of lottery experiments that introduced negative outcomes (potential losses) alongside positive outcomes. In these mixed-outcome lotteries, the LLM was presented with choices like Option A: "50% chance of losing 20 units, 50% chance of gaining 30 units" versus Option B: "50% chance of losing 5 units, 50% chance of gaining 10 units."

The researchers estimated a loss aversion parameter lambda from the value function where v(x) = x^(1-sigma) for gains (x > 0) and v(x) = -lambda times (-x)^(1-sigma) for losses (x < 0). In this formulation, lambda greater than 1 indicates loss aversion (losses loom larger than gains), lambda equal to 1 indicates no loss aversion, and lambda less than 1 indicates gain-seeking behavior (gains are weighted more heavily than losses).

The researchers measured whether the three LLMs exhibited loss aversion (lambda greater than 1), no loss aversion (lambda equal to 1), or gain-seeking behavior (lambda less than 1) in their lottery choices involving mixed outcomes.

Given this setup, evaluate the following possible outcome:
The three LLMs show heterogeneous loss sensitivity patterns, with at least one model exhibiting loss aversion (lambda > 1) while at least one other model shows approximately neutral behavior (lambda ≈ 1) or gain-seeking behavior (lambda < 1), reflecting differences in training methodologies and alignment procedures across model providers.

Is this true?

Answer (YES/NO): NO